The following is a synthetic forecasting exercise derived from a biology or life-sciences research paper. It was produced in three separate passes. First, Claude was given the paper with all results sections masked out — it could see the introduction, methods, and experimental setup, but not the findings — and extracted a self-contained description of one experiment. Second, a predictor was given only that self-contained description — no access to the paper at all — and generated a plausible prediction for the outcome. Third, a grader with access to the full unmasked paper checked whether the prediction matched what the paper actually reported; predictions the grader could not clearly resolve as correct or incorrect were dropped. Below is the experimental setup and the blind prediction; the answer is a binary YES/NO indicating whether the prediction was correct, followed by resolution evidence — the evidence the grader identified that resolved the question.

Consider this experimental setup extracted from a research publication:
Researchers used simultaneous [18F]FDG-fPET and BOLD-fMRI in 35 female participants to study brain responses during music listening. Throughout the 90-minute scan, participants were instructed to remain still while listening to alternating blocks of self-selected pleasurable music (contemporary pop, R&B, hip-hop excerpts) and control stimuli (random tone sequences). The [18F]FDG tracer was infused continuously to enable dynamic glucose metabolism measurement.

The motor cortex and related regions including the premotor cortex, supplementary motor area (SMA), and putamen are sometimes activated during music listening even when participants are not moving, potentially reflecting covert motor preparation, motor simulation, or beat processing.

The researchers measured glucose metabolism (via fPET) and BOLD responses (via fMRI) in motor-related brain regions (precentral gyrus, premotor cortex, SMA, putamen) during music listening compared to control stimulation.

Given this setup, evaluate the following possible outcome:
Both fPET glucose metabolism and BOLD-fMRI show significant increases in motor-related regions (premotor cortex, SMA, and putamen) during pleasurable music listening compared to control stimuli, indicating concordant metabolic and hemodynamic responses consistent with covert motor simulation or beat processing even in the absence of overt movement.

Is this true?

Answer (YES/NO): NO